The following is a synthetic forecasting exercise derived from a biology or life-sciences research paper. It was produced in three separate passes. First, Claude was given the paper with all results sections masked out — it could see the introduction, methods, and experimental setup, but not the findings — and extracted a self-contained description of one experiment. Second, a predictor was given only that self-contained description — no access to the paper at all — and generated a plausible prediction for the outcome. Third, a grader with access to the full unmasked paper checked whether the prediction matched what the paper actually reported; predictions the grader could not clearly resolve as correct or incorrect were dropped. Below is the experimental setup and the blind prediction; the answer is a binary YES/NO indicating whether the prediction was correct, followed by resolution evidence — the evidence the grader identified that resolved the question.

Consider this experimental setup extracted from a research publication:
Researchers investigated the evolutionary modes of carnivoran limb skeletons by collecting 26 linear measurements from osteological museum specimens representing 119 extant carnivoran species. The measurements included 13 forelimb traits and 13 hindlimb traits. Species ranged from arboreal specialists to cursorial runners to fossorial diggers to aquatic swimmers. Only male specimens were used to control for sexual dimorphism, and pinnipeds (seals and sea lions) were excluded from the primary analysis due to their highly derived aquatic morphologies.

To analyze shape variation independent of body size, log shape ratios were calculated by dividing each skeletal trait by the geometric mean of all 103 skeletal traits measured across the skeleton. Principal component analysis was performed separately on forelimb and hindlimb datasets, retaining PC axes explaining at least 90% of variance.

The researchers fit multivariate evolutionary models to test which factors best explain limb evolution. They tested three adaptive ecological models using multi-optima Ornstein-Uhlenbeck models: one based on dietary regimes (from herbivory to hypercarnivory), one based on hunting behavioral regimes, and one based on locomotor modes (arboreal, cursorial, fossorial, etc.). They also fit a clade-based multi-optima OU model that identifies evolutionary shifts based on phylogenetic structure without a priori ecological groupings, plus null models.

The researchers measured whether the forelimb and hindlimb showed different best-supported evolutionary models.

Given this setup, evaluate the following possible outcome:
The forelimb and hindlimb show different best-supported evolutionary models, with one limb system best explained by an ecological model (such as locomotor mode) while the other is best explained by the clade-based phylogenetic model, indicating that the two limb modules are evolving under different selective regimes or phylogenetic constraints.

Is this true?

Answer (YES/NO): YES